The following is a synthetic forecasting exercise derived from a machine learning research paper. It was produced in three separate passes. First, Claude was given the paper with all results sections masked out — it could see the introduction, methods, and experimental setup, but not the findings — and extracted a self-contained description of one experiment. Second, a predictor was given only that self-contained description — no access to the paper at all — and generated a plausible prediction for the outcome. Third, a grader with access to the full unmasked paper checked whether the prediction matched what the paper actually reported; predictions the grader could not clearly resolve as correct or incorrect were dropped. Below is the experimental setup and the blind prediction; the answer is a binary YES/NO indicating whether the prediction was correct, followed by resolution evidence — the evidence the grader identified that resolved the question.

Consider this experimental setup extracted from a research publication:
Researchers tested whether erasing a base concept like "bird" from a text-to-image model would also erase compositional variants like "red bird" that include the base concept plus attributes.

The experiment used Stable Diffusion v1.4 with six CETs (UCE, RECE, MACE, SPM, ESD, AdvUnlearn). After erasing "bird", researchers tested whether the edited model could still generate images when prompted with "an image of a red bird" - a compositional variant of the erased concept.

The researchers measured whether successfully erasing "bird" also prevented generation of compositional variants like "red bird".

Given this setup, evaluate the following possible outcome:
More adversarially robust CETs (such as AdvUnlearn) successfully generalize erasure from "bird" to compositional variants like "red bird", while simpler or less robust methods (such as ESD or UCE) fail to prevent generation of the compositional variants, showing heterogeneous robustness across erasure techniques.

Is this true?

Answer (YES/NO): NO